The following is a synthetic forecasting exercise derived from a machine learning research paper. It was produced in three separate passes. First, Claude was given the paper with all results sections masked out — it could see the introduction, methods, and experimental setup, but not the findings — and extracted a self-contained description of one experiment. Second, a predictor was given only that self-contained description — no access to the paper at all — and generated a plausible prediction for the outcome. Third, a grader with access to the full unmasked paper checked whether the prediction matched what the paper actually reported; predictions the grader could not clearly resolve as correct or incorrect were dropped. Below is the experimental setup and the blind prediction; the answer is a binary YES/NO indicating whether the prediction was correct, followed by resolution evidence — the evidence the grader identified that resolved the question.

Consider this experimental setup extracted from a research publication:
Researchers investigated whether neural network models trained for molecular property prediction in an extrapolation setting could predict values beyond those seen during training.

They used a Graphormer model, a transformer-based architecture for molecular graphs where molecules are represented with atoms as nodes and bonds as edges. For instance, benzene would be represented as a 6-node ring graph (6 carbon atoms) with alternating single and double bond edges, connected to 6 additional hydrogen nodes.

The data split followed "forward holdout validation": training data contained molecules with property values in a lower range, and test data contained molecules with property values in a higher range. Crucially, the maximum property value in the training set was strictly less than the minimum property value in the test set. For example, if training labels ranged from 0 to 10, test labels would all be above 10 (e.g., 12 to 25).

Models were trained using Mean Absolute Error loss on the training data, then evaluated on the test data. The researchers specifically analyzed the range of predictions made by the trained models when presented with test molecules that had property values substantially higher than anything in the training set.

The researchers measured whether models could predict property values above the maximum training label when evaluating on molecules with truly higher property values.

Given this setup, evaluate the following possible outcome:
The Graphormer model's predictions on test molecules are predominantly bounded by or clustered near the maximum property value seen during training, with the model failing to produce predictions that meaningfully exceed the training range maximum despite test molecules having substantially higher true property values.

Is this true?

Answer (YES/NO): YES